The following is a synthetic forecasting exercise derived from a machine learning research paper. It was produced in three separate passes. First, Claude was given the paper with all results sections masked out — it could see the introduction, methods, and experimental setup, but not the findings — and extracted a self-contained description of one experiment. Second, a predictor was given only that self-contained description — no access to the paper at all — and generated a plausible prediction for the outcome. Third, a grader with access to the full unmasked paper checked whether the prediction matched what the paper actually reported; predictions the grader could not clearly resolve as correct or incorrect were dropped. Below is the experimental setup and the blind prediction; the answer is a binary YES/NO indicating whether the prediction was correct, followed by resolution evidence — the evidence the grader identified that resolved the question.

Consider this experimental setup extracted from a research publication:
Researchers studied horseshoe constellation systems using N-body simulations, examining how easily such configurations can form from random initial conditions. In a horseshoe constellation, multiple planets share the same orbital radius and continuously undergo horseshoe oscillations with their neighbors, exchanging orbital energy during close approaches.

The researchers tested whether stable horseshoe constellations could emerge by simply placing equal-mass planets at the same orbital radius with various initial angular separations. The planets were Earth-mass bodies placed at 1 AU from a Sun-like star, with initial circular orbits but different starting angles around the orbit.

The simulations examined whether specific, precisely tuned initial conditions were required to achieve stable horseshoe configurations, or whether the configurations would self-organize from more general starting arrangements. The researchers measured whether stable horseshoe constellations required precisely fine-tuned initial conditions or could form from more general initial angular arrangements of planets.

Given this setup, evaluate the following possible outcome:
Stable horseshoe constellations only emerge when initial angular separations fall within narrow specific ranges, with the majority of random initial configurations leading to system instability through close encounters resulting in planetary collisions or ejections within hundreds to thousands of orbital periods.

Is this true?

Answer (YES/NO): NO